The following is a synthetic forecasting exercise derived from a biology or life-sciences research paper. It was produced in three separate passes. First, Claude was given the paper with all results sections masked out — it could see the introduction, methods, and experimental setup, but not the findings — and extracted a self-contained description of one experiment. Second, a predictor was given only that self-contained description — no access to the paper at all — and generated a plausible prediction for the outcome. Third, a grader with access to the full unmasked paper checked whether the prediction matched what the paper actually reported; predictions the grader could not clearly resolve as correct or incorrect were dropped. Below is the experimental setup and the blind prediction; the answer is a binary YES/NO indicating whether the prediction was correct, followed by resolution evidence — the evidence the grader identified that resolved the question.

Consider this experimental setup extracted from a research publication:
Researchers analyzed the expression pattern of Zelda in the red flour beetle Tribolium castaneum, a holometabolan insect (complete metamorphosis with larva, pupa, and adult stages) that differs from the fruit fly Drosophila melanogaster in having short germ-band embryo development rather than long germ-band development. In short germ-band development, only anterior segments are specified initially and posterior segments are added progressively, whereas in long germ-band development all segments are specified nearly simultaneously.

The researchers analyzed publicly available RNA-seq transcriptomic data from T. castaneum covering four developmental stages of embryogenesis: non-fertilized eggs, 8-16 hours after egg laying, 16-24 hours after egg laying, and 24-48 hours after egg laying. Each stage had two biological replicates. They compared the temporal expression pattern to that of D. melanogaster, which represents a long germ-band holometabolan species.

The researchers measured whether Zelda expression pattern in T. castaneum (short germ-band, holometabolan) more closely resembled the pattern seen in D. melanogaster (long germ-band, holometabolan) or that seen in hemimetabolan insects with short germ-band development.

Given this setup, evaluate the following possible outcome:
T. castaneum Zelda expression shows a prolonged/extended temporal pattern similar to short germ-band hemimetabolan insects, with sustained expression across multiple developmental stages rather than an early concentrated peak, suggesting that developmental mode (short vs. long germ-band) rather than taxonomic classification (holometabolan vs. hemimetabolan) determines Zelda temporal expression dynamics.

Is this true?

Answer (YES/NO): NO